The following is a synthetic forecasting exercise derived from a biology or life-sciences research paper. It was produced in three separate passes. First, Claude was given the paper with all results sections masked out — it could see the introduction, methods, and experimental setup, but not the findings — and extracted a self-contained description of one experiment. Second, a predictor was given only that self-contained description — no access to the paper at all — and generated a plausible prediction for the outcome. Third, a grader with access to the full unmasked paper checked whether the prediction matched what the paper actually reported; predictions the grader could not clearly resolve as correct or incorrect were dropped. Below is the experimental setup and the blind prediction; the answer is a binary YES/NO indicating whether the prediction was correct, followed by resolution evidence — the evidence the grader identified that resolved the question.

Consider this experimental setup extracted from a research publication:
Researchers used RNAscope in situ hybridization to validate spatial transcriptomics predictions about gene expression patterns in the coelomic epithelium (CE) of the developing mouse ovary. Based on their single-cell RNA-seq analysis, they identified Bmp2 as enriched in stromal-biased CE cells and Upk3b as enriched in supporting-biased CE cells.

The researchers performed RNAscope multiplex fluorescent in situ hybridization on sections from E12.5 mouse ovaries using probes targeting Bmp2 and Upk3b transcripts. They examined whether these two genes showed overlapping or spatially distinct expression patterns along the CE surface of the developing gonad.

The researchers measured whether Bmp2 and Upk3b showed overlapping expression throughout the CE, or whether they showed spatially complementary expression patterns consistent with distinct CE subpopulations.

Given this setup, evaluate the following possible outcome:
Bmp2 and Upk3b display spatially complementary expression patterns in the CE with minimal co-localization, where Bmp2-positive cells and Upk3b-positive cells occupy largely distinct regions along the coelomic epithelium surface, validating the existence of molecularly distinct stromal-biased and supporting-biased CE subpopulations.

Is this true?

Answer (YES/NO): NO